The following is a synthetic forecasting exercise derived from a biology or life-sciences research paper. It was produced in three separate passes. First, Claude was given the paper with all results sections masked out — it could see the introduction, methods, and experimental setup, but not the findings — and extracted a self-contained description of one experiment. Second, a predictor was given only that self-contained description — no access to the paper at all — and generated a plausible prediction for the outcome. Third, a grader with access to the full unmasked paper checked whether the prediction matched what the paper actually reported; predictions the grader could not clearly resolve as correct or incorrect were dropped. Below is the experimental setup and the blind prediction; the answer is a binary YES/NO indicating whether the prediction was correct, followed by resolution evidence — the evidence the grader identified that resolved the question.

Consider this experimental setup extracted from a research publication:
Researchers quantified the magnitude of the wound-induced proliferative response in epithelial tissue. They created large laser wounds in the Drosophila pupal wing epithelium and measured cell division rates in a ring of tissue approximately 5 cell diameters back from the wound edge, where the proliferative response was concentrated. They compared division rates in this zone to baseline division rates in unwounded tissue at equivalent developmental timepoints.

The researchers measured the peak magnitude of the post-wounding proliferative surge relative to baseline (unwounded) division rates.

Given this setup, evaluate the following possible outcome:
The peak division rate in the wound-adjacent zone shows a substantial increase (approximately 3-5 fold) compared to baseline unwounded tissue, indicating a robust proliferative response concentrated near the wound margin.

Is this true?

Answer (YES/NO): NO